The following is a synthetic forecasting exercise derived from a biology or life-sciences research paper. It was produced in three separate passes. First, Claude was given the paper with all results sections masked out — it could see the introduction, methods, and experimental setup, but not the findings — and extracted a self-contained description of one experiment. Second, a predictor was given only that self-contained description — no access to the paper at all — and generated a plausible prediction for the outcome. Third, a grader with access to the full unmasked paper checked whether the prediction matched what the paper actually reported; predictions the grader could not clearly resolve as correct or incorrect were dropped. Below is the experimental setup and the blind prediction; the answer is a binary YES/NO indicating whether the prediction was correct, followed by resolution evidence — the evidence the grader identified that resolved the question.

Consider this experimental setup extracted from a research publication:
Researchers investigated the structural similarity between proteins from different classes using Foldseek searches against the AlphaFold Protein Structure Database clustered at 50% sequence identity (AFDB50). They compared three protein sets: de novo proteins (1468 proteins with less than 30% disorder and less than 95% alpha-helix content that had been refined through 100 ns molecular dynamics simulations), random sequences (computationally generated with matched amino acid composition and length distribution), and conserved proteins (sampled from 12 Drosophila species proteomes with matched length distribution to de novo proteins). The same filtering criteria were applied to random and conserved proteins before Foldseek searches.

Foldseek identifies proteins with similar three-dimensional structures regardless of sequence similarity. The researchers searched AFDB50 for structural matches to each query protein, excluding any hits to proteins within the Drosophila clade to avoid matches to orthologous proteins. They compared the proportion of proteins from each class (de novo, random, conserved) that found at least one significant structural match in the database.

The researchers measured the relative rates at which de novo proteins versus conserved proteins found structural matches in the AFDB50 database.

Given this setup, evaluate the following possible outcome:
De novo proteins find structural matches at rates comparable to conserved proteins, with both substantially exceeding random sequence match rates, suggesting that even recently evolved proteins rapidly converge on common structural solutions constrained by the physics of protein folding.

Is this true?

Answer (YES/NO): NO